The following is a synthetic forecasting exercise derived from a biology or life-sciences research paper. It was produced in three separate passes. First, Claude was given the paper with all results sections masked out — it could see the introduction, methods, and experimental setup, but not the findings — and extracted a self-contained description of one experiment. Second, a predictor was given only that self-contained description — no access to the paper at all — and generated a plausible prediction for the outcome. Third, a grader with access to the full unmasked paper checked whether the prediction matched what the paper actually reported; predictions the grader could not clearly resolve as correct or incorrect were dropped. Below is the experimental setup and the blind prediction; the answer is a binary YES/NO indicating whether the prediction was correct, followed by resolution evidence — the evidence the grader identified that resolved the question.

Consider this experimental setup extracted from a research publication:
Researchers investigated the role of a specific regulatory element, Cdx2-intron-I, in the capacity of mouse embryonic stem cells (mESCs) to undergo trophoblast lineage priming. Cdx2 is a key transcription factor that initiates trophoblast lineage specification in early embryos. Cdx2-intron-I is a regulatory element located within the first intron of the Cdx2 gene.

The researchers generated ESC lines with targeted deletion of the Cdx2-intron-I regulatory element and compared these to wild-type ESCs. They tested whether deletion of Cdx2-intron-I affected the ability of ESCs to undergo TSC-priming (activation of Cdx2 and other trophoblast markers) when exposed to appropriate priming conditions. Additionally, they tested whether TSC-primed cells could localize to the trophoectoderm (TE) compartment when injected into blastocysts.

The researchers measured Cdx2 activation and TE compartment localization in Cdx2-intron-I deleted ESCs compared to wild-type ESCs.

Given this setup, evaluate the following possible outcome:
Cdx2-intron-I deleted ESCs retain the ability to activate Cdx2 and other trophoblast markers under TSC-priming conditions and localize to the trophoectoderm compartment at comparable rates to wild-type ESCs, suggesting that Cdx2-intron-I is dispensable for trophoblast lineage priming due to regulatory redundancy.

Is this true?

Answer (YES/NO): NO